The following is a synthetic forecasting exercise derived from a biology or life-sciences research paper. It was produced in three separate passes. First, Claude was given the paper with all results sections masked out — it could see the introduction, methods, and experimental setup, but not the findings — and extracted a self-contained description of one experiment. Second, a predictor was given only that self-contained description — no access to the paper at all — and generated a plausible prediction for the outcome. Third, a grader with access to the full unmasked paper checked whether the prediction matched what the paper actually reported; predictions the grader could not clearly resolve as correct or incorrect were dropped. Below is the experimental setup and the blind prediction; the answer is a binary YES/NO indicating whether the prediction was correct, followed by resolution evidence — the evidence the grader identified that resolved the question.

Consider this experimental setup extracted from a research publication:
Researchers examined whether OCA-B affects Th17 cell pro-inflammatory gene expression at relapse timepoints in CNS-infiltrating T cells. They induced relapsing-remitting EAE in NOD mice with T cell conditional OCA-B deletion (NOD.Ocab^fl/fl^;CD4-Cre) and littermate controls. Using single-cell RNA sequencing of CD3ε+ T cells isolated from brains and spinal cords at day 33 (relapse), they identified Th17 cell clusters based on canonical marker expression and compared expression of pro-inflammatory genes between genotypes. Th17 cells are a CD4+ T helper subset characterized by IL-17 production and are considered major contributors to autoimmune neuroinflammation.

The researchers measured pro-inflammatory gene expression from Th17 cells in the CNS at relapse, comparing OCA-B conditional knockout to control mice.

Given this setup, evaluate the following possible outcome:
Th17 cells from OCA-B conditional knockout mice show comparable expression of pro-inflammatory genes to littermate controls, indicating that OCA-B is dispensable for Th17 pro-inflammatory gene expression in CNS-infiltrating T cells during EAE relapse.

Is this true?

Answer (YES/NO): NO